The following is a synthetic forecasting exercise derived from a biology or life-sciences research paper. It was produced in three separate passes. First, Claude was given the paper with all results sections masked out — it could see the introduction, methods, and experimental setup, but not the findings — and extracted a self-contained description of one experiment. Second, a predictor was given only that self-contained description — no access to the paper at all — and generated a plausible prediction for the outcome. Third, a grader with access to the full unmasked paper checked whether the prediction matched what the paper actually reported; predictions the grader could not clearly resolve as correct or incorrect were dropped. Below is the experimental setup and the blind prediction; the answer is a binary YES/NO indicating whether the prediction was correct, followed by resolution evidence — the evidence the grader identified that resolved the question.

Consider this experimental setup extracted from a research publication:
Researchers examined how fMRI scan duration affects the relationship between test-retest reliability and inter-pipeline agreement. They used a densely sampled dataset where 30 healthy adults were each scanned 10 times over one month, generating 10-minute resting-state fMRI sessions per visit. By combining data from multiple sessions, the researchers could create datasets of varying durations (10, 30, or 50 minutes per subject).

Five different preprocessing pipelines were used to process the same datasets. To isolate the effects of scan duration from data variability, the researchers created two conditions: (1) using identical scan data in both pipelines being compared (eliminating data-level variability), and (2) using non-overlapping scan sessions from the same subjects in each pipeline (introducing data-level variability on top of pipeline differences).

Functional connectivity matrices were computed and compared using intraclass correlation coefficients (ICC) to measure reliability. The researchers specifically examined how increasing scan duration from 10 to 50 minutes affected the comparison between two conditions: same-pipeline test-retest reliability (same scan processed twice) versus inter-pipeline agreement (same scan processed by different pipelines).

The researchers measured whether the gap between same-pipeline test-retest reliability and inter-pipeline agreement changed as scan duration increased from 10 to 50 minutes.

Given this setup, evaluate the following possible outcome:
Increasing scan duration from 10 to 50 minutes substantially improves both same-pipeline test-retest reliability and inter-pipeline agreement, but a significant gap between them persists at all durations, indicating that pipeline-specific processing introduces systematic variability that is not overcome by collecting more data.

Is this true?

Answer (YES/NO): YES